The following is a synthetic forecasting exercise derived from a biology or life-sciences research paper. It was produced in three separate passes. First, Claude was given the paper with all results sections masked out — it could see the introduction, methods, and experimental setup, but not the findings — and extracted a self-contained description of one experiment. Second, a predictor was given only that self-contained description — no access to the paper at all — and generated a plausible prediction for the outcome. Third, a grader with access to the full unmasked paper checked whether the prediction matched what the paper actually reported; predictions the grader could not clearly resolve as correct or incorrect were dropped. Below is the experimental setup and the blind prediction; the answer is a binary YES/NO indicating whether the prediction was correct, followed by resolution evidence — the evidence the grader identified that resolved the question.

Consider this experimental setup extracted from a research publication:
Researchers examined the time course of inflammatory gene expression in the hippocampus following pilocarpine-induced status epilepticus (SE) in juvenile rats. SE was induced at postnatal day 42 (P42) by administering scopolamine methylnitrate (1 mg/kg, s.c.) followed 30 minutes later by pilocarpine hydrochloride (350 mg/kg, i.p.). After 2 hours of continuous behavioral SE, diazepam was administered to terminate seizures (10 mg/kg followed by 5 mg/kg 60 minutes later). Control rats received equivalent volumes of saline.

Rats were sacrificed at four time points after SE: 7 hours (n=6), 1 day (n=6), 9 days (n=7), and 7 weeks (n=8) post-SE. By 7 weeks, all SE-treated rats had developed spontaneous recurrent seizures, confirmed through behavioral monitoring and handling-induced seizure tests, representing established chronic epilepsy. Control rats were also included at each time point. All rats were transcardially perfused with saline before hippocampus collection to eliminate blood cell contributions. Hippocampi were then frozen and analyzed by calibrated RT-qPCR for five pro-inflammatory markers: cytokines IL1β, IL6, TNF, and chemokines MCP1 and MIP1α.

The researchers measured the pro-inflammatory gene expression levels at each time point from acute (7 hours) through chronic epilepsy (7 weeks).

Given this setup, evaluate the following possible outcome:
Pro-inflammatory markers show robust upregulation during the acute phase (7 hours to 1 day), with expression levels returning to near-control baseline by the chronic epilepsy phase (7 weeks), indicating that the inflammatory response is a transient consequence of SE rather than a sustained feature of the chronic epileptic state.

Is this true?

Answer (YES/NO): NO